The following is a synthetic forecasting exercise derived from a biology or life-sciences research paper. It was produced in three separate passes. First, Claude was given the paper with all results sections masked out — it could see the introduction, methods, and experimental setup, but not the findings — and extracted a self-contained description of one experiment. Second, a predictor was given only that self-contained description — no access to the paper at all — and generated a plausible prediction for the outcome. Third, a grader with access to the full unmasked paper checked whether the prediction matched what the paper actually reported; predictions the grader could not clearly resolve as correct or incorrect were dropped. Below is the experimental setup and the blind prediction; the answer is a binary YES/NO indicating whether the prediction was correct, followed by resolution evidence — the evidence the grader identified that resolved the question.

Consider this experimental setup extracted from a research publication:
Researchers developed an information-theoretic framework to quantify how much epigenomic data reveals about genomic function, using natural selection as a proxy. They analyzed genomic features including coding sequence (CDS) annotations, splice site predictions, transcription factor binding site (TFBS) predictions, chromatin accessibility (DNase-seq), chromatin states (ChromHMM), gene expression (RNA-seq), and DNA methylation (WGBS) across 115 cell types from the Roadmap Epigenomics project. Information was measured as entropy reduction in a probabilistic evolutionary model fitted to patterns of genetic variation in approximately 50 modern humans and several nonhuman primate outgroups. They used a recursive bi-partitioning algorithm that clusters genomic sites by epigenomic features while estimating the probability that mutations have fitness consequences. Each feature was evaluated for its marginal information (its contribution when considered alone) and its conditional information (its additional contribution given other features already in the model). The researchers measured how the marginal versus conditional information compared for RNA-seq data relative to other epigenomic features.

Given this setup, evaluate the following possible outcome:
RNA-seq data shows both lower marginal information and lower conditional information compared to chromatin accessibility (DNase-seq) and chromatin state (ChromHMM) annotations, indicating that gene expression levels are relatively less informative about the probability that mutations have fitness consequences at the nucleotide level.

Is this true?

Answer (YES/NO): NO